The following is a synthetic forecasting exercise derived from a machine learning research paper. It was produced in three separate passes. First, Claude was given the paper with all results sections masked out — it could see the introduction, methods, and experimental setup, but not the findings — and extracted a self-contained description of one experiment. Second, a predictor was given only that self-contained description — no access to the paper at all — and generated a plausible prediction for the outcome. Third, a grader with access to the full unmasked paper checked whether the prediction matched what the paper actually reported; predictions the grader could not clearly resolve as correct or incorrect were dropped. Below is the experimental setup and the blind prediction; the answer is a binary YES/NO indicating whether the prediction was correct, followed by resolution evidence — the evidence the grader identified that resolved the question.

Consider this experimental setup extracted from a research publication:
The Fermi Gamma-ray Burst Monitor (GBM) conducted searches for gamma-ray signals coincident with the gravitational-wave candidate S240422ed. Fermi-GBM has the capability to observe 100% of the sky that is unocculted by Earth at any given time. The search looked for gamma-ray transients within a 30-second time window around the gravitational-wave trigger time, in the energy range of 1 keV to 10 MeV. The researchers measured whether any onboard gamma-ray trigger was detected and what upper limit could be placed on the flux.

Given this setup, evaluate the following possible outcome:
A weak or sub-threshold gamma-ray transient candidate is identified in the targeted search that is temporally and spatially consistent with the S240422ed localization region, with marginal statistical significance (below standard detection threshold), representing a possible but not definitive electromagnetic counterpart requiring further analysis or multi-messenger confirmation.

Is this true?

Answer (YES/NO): NO